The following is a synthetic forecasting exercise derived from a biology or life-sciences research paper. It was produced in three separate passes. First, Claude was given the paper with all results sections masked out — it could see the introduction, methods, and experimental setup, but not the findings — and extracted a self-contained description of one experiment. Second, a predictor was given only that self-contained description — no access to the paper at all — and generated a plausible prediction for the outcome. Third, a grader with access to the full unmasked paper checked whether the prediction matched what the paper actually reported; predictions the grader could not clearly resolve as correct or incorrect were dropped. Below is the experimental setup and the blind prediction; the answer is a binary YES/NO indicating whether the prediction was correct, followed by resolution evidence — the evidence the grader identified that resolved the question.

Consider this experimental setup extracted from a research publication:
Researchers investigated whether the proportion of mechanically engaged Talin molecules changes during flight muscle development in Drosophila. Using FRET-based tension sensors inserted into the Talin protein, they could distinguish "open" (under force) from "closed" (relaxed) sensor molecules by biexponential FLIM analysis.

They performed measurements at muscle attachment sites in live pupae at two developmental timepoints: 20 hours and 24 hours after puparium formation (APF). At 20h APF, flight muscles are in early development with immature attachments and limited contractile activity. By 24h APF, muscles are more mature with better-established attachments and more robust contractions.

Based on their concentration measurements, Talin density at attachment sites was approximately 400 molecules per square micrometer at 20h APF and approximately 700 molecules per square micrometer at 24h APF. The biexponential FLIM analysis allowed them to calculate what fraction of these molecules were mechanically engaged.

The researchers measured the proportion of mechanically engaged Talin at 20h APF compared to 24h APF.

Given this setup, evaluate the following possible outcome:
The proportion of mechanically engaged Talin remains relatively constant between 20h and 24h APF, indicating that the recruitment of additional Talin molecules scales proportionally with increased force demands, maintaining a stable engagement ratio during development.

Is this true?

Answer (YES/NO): NO